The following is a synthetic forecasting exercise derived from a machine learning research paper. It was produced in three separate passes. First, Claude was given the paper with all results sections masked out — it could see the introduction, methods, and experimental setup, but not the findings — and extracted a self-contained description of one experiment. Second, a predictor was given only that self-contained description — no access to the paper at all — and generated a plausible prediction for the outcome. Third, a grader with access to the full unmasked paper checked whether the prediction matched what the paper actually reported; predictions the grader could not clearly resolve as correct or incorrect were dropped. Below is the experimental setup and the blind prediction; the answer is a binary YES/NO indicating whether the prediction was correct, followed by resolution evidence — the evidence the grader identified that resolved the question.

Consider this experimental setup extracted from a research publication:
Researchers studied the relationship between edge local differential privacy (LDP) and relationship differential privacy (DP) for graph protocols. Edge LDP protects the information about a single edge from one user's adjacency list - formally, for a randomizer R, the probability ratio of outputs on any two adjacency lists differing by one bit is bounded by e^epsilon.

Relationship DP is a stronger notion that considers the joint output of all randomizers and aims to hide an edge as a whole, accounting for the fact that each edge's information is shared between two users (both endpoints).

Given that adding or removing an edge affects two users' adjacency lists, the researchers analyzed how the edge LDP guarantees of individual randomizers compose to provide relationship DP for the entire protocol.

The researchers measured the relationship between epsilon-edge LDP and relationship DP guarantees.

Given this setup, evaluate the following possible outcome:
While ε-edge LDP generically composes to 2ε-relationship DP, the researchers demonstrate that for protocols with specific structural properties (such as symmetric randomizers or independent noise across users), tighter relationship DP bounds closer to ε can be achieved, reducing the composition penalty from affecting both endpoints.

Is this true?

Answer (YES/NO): NO